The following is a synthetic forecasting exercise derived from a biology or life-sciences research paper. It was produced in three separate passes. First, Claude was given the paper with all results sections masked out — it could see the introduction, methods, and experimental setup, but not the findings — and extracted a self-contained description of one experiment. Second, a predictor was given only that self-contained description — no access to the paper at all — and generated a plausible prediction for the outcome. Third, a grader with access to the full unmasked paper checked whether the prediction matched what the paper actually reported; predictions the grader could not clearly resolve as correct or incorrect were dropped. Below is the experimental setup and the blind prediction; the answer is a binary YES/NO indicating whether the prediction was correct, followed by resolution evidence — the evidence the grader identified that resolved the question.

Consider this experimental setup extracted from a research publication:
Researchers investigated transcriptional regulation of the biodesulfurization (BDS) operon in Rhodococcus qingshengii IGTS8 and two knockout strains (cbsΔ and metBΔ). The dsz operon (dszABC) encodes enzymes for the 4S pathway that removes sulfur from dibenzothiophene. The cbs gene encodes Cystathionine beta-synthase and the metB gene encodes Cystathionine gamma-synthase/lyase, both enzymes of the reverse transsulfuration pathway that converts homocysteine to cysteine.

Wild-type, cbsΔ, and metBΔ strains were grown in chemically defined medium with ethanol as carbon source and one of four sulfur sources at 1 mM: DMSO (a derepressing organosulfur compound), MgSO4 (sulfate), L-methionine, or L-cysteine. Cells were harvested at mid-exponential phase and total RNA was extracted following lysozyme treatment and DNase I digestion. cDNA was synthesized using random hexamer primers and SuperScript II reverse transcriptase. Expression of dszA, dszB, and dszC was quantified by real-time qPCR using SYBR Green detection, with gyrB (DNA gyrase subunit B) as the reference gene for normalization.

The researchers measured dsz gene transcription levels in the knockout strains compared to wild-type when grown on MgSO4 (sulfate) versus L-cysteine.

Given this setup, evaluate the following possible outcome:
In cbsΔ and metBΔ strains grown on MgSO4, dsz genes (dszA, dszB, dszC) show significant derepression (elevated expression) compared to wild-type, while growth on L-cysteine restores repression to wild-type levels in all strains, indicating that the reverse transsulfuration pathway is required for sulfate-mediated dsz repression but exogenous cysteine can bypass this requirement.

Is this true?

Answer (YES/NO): YES